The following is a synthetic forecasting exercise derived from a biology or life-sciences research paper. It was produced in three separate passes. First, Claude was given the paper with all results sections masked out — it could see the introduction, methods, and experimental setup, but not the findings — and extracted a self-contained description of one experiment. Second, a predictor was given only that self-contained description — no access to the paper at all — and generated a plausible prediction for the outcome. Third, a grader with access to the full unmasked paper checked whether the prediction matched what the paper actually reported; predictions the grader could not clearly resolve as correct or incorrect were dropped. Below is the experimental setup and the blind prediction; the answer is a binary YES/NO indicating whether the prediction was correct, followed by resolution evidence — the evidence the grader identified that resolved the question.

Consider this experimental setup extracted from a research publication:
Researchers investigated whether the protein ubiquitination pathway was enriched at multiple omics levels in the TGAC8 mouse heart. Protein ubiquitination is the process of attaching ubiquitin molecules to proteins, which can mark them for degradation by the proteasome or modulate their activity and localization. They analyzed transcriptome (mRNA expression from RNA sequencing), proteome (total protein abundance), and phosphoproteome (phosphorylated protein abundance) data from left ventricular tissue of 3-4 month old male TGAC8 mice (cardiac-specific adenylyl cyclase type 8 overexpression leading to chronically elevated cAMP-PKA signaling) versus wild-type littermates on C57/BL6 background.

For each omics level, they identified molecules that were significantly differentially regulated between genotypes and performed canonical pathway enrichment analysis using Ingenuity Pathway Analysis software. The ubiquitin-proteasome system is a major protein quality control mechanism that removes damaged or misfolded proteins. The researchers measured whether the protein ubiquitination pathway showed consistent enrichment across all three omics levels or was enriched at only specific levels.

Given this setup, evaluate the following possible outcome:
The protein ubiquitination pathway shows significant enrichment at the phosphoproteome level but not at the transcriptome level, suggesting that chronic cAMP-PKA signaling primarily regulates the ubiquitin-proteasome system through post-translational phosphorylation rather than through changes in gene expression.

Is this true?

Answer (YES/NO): NO